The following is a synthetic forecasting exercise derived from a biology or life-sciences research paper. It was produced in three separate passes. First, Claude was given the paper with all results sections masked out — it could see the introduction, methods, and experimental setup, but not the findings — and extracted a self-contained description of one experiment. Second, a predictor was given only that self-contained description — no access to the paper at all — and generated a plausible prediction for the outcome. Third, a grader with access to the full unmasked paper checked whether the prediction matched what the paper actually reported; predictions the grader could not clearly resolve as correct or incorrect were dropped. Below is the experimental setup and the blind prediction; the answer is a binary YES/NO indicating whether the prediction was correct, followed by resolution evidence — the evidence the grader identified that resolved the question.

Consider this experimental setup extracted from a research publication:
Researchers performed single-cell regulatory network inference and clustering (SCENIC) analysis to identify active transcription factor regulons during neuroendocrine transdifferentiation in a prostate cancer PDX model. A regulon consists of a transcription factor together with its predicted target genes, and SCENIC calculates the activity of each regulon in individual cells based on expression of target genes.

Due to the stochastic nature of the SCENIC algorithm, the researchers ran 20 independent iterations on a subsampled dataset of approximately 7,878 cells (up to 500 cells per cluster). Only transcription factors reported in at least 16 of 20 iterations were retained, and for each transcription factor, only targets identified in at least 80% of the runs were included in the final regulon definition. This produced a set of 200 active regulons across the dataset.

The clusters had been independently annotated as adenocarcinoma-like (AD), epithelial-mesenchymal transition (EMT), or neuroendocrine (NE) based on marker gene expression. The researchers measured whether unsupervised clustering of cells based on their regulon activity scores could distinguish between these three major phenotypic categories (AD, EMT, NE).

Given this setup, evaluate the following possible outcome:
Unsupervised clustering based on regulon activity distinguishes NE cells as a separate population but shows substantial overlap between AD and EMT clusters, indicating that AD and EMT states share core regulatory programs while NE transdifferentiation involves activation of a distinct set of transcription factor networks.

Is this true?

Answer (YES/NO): NO